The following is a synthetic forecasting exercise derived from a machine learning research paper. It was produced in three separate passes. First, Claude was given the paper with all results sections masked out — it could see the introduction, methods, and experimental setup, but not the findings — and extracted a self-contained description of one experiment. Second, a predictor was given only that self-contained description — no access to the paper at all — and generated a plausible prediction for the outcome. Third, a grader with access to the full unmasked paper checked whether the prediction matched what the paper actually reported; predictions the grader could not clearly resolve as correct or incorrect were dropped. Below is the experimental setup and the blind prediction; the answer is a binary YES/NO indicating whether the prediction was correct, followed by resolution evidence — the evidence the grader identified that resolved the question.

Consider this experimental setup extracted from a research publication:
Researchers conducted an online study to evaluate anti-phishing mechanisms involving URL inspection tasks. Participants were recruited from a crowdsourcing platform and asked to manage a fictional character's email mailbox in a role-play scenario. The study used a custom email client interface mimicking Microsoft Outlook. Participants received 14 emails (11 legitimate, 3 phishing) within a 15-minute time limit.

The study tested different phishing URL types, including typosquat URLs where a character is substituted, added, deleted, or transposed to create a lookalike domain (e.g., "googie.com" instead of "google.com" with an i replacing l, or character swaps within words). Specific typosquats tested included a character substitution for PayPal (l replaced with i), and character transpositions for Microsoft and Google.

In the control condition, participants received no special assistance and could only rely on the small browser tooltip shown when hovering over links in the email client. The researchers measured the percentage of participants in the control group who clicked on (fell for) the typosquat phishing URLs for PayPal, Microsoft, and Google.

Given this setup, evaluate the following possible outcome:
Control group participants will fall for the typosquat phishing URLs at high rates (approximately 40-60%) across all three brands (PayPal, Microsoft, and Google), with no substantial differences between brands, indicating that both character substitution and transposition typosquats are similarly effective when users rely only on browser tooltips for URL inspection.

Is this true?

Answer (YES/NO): NO